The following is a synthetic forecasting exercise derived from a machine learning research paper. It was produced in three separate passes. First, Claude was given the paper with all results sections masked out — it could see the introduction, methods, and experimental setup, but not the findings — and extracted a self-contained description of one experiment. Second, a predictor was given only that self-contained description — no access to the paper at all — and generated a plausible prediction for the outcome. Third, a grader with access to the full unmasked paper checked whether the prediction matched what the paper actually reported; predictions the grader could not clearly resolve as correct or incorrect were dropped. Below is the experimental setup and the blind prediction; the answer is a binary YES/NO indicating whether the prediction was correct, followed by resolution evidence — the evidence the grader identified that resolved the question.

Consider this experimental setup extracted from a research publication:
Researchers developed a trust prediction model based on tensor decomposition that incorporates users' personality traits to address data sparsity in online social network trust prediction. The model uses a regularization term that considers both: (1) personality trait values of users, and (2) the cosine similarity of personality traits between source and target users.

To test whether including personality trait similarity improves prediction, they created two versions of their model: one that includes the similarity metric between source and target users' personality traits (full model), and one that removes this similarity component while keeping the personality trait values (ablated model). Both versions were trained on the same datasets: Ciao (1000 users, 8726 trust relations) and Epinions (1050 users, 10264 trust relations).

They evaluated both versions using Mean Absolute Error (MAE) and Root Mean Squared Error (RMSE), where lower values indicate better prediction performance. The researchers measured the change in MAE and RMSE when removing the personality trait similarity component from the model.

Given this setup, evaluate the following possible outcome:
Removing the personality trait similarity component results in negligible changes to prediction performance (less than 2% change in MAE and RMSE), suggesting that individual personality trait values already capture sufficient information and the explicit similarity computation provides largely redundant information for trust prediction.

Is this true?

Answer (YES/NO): NO